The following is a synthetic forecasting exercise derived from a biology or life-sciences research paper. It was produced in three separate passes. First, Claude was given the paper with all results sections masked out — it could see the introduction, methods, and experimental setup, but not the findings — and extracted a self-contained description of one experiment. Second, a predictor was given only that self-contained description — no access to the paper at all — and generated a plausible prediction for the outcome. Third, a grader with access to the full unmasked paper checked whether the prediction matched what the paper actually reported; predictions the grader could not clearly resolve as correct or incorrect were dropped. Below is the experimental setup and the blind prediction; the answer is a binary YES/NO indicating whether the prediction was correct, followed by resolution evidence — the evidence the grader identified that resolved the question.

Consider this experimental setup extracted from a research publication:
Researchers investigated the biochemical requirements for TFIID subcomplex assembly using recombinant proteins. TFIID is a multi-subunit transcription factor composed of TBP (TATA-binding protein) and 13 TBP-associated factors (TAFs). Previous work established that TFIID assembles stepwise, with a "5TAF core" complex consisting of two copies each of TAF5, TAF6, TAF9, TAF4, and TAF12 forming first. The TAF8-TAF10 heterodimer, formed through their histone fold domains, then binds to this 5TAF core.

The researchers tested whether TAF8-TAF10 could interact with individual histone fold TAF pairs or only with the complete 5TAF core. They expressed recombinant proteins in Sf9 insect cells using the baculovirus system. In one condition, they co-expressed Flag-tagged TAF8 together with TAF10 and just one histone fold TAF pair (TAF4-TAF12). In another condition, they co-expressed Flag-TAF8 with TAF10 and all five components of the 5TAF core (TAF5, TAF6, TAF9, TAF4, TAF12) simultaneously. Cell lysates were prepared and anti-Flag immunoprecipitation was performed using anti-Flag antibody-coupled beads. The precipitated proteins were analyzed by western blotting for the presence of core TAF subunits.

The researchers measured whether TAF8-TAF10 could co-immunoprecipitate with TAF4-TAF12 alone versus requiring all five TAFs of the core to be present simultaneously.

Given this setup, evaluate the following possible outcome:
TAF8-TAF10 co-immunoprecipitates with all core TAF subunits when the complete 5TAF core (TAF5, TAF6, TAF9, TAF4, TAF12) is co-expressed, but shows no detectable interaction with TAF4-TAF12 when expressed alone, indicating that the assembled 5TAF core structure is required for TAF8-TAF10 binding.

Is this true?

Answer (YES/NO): YES